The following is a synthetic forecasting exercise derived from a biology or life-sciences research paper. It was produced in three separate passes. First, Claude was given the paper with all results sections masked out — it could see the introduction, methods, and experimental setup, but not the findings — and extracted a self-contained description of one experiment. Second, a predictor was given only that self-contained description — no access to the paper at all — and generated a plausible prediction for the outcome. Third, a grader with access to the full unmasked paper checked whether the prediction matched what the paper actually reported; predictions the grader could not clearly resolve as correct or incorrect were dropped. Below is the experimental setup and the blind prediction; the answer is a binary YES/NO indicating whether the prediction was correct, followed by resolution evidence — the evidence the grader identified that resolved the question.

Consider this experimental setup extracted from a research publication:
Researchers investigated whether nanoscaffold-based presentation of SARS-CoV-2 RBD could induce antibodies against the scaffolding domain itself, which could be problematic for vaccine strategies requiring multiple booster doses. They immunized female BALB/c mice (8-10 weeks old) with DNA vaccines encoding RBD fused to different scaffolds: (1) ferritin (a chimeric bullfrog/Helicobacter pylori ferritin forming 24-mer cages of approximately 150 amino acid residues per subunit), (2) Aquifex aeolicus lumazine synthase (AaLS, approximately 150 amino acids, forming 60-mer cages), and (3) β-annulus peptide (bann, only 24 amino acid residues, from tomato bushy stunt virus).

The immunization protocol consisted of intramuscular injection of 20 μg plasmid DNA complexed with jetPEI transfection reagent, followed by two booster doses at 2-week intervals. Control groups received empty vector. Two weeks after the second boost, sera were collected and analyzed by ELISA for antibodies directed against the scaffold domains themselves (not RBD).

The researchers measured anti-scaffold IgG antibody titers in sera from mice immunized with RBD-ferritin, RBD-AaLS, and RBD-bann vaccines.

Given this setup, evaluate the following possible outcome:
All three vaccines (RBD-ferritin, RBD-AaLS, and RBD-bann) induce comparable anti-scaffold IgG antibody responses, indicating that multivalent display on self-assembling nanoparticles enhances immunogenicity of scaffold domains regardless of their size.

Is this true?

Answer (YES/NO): NO